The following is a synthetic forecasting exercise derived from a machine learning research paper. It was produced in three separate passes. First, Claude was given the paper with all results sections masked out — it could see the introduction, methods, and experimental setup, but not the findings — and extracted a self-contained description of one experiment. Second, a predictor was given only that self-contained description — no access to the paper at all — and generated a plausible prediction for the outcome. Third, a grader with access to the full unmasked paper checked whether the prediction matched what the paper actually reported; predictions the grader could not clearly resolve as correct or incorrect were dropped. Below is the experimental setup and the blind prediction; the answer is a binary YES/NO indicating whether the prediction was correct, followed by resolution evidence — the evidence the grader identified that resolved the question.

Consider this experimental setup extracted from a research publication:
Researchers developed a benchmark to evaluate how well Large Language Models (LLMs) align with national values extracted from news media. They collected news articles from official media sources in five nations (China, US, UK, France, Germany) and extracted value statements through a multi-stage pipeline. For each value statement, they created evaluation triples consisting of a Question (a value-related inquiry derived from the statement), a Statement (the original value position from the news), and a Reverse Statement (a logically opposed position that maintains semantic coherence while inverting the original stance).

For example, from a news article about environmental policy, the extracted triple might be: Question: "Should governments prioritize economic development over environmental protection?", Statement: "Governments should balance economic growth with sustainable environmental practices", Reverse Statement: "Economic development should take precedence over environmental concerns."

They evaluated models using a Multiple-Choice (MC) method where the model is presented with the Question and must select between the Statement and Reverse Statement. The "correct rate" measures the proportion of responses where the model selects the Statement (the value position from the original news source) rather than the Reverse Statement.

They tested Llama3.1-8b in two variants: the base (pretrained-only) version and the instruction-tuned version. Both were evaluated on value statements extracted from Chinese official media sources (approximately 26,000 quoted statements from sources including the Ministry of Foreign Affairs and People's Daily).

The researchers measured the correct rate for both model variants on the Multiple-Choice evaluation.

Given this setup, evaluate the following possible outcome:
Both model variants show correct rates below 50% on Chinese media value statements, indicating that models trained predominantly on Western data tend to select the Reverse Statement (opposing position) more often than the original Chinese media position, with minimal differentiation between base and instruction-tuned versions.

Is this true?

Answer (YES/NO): NO